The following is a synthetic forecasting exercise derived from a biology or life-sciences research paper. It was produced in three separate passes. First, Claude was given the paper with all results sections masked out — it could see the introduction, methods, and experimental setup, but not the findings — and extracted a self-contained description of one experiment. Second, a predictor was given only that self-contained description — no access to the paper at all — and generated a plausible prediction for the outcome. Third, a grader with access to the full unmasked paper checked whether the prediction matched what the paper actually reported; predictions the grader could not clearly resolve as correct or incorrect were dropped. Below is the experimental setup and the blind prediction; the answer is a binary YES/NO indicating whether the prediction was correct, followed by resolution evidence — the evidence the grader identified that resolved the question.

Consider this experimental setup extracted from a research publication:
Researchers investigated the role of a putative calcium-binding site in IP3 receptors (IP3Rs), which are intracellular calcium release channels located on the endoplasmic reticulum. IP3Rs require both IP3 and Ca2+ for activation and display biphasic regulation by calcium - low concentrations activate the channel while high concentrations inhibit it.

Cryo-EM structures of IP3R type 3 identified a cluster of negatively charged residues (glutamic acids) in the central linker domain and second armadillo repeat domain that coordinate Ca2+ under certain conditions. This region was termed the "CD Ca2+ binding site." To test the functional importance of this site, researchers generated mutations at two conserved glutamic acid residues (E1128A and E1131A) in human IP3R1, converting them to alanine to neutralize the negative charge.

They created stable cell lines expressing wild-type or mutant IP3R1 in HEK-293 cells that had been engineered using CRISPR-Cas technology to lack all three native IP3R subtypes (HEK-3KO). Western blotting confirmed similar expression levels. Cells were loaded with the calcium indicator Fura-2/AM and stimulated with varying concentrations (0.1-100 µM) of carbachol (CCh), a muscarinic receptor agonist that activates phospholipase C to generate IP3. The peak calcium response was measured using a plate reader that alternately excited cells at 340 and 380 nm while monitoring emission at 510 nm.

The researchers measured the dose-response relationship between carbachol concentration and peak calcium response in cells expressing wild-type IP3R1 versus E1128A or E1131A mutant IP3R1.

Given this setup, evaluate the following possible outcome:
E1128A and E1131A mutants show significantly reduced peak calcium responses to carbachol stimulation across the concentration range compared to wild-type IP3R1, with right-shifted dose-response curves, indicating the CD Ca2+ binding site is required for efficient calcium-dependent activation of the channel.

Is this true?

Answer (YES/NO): NO